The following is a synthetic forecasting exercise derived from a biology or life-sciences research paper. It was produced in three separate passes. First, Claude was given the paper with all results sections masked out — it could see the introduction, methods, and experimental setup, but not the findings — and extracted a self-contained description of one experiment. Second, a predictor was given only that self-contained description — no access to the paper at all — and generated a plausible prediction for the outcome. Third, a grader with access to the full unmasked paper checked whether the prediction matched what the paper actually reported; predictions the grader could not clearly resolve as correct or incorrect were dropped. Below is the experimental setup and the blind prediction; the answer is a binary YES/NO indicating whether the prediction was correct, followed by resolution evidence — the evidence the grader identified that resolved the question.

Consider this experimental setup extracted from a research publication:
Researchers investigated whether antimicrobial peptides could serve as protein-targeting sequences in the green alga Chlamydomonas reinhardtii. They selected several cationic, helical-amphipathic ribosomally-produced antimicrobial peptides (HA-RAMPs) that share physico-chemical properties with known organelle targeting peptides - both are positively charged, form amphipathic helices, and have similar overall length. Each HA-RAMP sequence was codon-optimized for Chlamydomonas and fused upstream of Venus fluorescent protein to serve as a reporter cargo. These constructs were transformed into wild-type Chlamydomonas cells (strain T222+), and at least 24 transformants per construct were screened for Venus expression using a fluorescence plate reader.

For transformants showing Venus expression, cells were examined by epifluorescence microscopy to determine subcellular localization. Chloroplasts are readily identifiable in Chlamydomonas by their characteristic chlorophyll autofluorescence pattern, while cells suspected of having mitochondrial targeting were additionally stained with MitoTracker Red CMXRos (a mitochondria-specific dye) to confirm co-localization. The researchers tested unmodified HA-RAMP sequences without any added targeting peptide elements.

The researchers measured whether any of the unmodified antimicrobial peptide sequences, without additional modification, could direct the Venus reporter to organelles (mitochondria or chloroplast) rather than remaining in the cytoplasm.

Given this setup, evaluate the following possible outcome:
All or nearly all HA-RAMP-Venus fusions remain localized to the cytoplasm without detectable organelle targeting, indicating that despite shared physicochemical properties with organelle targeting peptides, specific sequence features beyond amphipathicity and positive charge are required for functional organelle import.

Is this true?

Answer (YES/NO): NO